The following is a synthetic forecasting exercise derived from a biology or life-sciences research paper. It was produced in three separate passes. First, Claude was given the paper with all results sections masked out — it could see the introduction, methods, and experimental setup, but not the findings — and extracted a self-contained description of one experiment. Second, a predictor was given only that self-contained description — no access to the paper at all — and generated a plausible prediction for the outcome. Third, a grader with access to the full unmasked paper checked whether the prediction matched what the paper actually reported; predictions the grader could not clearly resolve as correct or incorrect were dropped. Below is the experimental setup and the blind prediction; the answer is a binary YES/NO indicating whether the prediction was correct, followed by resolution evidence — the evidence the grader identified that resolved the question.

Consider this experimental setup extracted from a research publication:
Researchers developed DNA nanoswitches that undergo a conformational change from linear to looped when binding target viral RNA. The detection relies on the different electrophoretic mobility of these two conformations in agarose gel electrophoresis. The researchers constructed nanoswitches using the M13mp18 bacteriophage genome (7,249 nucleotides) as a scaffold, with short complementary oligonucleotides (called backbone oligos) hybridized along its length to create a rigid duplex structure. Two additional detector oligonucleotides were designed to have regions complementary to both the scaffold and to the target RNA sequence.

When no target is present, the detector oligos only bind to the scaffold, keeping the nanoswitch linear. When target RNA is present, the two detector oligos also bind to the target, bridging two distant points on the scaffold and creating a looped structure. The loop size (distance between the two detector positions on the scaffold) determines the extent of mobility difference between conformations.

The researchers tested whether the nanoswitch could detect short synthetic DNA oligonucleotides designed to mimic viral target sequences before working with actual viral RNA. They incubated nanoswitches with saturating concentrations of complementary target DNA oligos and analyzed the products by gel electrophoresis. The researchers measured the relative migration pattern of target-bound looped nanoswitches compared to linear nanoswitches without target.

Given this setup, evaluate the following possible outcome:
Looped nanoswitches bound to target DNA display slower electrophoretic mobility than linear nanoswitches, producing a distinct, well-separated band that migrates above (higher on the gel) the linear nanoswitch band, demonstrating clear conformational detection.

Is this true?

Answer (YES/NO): YES